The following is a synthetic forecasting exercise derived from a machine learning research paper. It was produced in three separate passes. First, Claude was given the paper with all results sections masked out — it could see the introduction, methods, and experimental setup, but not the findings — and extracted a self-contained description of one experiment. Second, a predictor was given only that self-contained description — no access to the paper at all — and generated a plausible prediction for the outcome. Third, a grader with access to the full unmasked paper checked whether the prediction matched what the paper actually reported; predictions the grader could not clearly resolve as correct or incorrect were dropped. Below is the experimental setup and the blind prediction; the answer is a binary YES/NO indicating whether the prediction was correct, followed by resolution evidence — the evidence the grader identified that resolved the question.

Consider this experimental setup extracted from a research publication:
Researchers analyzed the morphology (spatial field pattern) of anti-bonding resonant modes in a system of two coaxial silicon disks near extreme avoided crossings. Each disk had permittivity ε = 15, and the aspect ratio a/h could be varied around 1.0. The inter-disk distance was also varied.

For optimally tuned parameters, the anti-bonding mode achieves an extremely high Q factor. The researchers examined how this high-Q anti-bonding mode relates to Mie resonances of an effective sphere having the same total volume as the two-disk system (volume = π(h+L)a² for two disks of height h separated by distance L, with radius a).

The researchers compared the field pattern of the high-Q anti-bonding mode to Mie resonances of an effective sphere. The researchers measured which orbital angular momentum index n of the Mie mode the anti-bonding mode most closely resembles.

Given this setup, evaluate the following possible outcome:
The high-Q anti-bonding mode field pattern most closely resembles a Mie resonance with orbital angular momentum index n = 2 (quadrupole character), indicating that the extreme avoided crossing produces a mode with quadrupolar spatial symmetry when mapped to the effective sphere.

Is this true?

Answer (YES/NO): NO